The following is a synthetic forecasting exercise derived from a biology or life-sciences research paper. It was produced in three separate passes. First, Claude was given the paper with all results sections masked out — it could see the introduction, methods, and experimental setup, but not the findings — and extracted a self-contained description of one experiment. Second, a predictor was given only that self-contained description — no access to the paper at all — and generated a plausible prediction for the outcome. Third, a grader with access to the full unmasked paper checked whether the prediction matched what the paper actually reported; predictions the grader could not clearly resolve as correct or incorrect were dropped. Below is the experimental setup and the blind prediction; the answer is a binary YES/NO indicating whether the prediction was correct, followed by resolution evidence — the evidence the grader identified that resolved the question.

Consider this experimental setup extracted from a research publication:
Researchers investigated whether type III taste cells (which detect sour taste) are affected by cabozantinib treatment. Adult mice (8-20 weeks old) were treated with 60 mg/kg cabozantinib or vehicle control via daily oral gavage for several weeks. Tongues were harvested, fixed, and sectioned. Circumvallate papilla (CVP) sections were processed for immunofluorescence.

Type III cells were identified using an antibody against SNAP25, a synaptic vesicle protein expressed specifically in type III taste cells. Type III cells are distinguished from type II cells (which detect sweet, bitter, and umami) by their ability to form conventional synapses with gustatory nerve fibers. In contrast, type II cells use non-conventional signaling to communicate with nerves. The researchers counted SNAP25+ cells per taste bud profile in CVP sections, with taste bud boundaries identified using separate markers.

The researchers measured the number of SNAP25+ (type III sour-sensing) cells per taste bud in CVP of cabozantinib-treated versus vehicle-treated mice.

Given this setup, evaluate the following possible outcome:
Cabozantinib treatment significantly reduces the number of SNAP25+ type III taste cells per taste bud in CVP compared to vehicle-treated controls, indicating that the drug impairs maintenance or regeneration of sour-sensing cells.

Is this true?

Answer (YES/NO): NO